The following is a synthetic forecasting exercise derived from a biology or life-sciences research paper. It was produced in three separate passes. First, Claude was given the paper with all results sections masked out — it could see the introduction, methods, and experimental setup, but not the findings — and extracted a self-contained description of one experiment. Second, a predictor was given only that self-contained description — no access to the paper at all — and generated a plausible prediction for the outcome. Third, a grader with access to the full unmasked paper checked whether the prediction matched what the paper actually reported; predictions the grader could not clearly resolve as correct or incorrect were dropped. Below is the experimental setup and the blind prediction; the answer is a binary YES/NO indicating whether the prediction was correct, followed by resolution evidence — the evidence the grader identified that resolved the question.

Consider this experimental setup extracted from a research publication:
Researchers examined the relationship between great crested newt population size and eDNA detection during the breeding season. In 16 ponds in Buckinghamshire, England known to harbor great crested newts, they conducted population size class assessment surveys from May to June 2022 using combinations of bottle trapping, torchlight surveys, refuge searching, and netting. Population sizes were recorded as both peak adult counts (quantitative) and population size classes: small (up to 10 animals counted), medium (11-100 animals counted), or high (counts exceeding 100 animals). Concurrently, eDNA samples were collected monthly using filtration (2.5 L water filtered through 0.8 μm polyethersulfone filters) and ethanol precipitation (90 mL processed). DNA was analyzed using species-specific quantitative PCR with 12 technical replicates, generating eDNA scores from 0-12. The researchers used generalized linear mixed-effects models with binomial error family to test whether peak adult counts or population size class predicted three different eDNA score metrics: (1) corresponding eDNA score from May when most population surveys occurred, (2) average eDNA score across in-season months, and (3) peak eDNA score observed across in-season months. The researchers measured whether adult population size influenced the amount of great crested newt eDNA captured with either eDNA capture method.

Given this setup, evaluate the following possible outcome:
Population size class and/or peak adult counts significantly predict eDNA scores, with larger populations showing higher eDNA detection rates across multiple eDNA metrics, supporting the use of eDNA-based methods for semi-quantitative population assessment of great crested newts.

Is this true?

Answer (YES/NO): NO